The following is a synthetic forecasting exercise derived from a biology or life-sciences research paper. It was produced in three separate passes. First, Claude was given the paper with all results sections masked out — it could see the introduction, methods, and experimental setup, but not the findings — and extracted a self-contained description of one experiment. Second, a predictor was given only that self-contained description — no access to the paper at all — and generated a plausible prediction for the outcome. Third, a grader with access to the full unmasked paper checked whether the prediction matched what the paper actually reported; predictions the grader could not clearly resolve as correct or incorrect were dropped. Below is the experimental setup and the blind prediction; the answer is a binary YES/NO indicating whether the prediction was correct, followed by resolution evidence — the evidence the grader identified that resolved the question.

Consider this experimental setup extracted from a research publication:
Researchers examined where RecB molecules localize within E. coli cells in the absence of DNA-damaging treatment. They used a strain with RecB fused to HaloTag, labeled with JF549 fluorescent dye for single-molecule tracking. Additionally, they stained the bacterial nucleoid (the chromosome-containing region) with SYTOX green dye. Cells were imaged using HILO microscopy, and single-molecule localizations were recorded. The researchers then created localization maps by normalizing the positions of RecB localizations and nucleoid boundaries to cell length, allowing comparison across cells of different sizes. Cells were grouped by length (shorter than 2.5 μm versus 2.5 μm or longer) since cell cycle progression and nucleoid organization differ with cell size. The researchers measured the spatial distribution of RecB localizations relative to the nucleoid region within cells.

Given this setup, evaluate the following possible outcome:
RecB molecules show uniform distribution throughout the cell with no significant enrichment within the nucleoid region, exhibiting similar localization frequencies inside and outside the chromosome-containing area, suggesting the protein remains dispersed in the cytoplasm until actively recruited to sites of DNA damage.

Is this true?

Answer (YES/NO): NO